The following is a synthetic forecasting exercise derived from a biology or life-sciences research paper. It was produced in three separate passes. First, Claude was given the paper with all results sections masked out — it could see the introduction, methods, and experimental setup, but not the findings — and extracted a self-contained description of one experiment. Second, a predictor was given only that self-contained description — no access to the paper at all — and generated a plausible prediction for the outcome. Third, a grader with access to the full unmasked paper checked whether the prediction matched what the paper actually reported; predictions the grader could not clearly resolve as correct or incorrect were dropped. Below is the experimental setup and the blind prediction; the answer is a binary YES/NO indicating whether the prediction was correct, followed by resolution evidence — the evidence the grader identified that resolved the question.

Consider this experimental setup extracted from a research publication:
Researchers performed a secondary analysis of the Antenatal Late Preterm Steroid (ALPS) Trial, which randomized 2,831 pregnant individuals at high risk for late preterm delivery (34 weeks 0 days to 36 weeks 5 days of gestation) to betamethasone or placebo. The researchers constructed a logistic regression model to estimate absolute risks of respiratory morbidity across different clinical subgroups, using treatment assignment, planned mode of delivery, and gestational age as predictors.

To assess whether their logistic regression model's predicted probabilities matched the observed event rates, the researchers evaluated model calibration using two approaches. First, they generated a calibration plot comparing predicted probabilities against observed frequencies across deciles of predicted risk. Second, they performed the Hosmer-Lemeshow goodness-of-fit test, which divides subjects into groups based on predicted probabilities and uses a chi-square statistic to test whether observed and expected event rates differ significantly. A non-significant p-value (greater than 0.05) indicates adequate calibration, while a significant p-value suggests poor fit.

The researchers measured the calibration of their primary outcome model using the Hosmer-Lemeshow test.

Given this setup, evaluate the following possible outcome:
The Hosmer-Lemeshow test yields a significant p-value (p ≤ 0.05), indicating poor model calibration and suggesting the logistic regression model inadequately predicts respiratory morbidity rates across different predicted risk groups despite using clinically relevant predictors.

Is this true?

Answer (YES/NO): NO